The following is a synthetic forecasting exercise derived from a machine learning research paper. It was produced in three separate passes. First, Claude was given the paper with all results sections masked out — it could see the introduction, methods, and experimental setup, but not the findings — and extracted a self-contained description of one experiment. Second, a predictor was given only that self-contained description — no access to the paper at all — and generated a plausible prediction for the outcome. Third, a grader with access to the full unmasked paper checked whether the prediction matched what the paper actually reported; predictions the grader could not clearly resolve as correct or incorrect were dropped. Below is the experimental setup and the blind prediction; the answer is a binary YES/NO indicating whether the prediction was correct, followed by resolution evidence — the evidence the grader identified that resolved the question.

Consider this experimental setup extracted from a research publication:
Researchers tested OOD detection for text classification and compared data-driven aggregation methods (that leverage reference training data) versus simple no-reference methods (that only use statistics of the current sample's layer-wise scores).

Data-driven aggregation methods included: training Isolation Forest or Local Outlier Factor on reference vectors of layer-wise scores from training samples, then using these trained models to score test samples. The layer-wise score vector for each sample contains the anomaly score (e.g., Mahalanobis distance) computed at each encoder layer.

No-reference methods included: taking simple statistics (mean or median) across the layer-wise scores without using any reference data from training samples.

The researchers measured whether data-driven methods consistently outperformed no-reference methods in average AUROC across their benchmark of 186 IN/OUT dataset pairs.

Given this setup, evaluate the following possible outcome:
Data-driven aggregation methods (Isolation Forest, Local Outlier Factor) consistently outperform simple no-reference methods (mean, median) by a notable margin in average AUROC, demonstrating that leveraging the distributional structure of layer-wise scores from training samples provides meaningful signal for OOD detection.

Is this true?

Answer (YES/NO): YES